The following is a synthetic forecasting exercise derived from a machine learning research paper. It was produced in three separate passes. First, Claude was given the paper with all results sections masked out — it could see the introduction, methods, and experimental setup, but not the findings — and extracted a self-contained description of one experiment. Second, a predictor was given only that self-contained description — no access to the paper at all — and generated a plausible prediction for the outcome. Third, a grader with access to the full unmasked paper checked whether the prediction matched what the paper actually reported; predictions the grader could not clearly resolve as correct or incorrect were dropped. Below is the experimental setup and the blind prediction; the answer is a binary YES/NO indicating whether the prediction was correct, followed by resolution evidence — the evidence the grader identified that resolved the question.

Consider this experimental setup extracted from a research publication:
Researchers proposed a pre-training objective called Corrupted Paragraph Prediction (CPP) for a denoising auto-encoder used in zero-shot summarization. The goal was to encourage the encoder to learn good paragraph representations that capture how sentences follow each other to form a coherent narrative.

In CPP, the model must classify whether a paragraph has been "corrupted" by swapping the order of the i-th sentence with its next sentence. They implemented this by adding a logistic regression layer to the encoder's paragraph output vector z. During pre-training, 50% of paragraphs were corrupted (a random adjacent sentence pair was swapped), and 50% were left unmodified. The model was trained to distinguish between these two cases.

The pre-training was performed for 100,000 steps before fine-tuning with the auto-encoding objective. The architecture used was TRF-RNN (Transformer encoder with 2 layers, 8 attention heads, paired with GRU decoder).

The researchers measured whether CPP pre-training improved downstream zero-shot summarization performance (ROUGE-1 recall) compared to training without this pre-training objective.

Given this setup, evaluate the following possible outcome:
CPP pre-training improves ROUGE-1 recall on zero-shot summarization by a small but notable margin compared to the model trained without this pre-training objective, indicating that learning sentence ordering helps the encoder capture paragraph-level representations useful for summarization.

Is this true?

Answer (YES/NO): YES